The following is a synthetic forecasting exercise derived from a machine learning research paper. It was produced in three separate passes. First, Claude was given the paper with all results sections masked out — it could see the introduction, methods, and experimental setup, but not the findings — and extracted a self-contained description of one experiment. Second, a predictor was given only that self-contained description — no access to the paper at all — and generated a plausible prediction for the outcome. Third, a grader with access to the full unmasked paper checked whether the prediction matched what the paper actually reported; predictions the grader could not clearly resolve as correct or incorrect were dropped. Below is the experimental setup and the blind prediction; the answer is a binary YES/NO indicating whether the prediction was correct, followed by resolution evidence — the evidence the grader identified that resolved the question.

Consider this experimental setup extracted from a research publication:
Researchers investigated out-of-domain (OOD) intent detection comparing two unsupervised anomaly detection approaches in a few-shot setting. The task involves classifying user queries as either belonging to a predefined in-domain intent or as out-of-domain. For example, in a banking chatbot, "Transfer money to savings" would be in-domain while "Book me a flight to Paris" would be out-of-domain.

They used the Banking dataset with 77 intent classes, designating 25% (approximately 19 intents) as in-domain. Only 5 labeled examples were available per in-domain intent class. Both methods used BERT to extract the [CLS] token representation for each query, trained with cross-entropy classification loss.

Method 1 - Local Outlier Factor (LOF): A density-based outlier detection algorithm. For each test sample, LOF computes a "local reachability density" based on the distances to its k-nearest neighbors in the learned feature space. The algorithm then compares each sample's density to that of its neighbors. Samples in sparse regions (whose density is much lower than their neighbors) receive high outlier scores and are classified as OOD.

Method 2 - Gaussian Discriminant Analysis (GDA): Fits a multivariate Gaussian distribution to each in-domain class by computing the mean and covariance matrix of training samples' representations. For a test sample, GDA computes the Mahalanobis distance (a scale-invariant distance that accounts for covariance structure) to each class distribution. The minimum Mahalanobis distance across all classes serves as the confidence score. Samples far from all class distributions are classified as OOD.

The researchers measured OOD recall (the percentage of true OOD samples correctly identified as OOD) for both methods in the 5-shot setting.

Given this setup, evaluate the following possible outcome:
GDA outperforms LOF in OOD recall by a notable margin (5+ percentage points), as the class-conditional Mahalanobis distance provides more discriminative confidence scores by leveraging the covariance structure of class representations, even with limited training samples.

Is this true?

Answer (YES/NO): YES